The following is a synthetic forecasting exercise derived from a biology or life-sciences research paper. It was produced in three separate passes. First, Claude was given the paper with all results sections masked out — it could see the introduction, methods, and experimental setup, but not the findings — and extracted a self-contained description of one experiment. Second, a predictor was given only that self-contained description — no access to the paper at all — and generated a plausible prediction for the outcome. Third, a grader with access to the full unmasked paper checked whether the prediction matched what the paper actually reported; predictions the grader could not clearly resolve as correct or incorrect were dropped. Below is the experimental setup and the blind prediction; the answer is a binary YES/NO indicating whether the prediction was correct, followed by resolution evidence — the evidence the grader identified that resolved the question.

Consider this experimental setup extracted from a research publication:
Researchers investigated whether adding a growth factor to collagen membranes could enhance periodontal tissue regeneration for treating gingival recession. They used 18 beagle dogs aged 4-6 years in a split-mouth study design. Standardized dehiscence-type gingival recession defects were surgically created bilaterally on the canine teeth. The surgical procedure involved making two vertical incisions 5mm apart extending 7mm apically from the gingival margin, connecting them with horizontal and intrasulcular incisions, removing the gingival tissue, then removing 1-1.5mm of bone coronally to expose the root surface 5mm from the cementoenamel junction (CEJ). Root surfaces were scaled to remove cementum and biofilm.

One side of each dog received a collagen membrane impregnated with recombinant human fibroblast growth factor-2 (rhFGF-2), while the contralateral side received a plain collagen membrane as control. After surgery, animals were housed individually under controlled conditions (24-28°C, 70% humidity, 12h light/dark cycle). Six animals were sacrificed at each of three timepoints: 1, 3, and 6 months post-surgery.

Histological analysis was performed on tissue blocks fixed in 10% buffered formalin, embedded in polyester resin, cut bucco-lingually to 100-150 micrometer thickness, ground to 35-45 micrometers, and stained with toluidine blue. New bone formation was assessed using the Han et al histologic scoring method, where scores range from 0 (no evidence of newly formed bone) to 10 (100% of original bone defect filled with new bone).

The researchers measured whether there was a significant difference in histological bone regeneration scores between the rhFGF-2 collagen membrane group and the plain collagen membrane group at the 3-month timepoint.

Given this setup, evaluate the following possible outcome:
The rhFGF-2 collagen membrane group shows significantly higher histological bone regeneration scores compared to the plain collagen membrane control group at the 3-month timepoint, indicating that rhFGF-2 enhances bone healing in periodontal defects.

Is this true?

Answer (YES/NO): NO